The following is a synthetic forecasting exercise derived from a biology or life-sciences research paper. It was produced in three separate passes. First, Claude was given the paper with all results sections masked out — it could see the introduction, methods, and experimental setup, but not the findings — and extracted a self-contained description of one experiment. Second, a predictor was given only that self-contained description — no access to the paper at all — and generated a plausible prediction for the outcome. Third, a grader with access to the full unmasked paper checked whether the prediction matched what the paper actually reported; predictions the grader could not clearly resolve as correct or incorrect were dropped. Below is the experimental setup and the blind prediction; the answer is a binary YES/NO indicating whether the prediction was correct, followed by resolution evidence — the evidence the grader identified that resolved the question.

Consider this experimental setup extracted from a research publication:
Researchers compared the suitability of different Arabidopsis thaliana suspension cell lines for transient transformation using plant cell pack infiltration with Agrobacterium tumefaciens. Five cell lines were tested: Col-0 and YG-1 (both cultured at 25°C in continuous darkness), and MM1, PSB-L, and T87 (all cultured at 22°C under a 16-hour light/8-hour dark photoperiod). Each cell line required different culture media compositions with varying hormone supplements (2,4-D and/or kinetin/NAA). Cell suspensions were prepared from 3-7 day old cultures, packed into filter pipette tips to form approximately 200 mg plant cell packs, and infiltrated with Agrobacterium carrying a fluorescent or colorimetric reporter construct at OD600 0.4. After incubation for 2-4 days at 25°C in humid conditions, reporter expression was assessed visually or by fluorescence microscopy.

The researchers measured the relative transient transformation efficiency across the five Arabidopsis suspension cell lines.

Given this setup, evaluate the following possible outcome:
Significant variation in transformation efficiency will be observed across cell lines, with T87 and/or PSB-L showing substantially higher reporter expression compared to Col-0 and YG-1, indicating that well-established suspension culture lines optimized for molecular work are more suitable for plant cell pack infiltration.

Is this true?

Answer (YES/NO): NO